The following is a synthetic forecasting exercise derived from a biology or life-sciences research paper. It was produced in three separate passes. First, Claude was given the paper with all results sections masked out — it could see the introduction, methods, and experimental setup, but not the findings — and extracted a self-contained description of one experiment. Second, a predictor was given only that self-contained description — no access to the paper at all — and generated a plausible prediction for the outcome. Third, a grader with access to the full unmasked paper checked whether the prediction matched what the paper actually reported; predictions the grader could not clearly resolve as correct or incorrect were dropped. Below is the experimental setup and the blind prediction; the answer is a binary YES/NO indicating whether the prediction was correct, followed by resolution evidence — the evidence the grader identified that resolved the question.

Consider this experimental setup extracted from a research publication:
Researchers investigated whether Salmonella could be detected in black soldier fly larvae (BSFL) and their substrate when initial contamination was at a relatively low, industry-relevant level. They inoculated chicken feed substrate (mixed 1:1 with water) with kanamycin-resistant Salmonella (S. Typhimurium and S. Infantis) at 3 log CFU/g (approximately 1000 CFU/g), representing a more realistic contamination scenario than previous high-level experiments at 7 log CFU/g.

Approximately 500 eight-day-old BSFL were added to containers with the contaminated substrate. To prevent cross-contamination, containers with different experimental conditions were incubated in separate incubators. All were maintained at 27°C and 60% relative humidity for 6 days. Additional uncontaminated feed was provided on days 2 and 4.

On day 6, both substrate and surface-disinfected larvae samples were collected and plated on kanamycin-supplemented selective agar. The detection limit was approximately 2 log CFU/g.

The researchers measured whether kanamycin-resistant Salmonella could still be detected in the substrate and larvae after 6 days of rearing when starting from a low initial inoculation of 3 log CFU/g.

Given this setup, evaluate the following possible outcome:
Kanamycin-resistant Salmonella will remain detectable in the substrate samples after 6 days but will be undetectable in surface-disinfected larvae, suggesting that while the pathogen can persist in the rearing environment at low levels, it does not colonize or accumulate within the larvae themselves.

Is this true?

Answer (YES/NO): NO